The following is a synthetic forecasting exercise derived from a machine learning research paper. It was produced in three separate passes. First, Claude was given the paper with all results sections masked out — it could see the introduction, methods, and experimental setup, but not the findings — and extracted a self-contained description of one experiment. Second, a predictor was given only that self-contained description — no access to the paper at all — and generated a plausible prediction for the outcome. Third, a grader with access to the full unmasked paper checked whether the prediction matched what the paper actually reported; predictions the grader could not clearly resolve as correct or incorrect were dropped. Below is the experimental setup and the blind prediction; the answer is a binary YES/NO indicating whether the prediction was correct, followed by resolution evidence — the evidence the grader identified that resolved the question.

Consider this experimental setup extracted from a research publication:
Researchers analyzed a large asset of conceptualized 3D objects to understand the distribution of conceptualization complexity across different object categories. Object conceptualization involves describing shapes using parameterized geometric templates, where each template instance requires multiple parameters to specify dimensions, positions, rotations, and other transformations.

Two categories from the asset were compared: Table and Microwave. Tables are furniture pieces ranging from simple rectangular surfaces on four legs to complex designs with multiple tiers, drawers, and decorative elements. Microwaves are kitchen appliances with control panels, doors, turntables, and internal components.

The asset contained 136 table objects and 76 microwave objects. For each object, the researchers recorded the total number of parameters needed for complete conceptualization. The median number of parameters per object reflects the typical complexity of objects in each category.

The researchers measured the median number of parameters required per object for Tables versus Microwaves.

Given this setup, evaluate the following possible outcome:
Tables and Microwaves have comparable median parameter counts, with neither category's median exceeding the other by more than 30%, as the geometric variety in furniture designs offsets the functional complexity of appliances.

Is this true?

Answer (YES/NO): NO